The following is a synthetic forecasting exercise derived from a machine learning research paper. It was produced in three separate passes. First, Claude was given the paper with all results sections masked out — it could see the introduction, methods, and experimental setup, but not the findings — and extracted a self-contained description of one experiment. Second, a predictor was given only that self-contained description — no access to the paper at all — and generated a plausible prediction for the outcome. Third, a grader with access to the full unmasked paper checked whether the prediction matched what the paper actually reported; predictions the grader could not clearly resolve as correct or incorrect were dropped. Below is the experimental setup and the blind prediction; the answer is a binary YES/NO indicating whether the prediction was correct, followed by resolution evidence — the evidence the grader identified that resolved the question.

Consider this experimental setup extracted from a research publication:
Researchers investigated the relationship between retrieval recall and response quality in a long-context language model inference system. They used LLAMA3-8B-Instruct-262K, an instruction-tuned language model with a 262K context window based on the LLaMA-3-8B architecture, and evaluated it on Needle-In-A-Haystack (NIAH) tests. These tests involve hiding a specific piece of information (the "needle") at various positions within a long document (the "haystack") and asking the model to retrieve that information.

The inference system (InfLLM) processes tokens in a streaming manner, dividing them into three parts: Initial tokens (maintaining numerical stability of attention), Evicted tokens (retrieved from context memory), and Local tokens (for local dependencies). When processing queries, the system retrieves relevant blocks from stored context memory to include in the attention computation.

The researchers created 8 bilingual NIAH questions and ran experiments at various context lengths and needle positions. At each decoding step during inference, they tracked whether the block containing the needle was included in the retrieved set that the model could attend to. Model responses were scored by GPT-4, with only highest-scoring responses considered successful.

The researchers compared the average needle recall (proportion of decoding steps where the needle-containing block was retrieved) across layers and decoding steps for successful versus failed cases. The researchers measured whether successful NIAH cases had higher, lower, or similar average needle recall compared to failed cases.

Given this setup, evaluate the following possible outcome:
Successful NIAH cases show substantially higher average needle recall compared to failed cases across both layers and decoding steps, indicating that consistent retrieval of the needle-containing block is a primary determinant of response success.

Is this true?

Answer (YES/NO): YES